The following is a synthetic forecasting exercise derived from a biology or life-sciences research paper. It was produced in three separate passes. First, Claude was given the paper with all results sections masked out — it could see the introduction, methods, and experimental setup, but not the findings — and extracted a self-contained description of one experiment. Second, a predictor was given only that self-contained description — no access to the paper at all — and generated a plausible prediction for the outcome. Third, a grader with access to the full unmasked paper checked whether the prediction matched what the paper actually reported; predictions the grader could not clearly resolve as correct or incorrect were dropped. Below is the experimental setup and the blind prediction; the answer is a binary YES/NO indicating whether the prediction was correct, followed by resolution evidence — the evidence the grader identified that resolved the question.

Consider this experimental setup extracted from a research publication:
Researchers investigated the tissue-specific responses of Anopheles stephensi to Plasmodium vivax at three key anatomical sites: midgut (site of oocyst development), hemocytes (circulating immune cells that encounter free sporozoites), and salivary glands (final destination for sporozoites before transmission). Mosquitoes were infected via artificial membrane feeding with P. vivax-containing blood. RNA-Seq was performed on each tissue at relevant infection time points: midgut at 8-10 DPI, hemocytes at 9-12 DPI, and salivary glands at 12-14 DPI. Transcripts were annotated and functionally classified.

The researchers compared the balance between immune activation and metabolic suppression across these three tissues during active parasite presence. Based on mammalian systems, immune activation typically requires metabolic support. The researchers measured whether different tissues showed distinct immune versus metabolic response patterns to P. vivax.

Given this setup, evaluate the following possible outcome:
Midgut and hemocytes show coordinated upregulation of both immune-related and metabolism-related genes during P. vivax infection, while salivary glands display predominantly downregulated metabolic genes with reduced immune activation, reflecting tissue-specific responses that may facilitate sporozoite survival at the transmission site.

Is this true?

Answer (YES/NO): NO